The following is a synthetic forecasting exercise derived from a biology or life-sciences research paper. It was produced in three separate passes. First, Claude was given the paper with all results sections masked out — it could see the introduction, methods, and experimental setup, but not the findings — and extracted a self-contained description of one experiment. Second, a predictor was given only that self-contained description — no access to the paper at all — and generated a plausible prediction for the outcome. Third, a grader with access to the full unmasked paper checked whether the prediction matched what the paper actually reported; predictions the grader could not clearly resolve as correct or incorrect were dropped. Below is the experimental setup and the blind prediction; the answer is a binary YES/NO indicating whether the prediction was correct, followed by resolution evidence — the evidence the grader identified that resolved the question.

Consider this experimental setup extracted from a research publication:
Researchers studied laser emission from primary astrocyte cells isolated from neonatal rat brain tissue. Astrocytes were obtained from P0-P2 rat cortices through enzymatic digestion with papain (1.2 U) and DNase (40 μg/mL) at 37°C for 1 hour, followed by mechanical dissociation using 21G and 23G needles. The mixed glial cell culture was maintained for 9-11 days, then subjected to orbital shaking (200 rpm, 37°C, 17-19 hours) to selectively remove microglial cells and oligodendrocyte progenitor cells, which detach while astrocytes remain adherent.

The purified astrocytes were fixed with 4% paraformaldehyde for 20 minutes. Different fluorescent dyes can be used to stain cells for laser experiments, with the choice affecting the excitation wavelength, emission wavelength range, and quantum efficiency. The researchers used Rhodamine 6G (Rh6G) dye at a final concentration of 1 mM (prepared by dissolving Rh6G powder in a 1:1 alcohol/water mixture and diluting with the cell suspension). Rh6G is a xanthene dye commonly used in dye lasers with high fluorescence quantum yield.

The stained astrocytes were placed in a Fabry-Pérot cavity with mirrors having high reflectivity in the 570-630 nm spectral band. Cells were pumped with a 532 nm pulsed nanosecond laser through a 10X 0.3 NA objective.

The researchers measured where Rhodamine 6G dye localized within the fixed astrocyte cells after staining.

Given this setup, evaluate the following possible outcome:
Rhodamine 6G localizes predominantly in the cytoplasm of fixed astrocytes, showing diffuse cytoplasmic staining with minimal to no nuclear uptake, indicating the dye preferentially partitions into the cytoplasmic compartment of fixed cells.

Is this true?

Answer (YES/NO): NO